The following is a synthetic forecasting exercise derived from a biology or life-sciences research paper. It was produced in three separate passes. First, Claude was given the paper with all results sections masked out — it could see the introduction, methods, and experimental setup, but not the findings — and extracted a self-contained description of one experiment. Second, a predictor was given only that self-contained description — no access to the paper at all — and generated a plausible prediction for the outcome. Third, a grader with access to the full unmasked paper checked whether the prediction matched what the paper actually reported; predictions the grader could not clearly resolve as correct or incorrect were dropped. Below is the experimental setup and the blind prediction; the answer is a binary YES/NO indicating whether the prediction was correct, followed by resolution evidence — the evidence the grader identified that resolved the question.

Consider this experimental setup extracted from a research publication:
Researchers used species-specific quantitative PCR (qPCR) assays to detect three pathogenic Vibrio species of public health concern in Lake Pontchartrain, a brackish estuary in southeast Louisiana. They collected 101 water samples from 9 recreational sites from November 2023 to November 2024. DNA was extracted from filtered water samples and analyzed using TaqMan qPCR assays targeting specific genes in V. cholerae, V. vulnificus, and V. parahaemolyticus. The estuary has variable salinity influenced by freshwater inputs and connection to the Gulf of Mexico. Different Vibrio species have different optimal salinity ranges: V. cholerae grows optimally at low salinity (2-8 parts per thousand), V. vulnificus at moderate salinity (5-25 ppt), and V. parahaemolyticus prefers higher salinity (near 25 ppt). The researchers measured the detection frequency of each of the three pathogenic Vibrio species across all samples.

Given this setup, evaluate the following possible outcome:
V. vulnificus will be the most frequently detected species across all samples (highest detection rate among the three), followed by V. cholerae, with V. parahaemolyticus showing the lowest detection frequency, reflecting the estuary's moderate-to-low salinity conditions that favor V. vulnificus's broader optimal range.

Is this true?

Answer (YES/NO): NO